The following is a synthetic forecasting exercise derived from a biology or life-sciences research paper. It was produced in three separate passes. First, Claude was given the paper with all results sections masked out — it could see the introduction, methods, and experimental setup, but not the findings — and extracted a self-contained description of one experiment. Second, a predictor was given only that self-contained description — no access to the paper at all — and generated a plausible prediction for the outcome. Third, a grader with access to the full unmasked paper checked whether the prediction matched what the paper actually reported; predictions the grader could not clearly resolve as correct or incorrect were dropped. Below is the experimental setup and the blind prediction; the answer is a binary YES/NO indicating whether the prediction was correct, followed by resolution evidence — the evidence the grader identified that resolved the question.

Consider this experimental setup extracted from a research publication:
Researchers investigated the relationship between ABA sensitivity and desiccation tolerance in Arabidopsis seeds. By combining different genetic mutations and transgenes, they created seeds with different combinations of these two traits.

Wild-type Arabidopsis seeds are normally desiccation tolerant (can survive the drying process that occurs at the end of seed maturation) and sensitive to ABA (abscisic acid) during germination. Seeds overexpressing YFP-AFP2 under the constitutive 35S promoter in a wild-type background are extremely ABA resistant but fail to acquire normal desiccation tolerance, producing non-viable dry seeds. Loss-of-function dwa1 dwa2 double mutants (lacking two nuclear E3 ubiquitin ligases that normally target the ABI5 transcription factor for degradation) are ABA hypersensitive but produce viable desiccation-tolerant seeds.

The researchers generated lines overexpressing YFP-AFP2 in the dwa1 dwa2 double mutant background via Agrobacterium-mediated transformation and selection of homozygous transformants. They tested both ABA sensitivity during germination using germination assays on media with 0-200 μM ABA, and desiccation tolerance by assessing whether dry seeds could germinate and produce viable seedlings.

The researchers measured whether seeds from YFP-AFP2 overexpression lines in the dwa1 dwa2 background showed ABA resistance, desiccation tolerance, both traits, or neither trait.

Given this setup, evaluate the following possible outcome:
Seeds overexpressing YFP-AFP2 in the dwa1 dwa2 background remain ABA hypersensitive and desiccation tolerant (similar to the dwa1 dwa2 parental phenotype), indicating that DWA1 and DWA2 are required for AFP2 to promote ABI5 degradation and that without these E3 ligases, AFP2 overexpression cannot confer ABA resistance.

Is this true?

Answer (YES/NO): NO